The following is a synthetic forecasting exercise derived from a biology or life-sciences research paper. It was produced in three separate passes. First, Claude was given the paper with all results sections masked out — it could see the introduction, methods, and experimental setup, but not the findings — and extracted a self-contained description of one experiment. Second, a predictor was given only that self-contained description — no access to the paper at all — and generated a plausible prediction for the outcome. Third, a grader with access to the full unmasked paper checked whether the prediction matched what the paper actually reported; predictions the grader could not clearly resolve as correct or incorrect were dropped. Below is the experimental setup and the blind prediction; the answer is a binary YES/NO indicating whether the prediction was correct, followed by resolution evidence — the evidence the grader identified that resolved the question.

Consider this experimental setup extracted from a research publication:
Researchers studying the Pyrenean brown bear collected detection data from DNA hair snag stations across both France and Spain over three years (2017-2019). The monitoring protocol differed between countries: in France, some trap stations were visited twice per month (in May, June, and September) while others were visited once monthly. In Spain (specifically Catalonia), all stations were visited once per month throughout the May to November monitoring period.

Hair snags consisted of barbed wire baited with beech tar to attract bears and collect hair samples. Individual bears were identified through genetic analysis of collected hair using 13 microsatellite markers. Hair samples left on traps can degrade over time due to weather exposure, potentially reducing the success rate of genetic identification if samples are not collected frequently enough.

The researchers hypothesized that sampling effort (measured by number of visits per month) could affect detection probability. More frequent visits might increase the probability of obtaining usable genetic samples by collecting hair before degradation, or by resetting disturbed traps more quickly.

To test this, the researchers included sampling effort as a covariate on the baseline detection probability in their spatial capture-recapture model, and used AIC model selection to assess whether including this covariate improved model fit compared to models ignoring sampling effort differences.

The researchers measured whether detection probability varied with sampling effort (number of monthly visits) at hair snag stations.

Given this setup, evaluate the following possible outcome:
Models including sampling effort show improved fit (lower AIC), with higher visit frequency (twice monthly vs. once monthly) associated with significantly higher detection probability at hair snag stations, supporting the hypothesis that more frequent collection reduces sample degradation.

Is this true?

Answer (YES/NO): NO